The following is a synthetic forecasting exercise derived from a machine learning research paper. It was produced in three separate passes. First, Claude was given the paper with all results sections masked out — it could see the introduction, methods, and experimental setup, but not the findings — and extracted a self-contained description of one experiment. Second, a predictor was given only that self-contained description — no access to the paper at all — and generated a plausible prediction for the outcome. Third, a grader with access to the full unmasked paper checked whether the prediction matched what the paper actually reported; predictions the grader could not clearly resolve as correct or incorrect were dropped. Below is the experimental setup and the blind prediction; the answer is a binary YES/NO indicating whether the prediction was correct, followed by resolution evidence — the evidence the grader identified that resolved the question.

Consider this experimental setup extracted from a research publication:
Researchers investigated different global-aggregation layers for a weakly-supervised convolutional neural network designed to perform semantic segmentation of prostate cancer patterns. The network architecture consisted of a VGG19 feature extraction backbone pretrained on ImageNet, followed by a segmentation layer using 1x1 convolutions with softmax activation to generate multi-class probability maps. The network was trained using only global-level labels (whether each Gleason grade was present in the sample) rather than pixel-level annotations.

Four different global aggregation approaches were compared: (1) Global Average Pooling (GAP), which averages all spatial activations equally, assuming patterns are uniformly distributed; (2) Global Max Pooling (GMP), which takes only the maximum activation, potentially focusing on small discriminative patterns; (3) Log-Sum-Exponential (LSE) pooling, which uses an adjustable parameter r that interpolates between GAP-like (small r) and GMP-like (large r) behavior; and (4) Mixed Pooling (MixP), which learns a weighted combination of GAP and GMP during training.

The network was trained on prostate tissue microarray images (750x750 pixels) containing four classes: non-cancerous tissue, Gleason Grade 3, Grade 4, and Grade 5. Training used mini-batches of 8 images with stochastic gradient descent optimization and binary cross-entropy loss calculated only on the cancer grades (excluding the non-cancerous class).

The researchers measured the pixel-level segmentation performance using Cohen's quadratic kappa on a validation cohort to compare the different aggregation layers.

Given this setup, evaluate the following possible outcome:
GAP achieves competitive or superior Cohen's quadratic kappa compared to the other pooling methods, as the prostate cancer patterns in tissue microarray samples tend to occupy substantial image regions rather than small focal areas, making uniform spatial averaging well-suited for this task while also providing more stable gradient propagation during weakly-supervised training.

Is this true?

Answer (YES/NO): NO